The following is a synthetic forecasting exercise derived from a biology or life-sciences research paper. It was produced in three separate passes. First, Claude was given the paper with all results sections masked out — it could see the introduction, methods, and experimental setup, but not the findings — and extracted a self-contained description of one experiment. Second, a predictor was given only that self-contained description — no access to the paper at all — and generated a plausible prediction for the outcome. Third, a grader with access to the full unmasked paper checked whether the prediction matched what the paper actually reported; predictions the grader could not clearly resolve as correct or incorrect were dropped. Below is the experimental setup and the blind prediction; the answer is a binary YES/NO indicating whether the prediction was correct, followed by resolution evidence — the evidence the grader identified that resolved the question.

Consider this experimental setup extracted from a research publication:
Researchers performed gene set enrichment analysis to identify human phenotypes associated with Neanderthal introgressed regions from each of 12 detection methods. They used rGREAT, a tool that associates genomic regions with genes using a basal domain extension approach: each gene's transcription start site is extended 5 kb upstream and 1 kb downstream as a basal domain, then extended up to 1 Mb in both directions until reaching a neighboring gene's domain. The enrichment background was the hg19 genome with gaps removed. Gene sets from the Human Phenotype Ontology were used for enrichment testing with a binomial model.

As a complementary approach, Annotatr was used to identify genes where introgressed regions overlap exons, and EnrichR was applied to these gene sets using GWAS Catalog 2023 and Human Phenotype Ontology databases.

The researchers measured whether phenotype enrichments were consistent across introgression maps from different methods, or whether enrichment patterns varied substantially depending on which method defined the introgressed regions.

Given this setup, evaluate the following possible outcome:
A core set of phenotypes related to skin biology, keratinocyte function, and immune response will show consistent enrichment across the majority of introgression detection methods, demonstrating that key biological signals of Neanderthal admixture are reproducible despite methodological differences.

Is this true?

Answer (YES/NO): NO